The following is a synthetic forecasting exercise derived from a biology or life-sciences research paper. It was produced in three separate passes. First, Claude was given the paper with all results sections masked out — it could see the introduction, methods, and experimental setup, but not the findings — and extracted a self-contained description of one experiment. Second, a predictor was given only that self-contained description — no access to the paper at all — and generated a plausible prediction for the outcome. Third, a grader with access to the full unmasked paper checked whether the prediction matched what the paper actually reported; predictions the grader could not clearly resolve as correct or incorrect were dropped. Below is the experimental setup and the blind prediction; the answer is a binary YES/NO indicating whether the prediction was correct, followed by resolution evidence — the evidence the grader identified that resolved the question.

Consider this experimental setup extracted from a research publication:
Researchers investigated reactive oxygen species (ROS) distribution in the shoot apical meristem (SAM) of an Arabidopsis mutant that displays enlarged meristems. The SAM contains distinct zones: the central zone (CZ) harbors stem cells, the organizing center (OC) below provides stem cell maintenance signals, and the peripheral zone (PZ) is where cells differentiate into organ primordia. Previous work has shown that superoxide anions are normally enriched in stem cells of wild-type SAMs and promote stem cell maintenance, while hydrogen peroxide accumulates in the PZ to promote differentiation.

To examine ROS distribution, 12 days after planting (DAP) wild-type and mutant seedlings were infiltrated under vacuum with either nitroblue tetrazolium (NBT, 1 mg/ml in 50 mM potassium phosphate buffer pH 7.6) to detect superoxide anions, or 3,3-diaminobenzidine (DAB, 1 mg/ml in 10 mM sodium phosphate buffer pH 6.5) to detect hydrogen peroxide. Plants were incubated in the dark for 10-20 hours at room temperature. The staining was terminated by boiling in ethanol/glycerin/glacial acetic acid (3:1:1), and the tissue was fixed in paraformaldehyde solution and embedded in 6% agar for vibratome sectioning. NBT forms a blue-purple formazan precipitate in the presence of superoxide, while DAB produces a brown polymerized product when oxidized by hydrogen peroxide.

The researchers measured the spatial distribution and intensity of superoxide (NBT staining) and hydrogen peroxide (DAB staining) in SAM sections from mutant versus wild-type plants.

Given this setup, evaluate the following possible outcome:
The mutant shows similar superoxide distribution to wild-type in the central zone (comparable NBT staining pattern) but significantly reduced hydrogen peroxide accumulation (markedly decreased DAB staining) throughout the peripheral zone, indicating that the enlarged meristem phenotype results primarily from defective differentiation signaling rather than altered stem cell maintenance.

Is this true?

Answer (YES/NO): NO